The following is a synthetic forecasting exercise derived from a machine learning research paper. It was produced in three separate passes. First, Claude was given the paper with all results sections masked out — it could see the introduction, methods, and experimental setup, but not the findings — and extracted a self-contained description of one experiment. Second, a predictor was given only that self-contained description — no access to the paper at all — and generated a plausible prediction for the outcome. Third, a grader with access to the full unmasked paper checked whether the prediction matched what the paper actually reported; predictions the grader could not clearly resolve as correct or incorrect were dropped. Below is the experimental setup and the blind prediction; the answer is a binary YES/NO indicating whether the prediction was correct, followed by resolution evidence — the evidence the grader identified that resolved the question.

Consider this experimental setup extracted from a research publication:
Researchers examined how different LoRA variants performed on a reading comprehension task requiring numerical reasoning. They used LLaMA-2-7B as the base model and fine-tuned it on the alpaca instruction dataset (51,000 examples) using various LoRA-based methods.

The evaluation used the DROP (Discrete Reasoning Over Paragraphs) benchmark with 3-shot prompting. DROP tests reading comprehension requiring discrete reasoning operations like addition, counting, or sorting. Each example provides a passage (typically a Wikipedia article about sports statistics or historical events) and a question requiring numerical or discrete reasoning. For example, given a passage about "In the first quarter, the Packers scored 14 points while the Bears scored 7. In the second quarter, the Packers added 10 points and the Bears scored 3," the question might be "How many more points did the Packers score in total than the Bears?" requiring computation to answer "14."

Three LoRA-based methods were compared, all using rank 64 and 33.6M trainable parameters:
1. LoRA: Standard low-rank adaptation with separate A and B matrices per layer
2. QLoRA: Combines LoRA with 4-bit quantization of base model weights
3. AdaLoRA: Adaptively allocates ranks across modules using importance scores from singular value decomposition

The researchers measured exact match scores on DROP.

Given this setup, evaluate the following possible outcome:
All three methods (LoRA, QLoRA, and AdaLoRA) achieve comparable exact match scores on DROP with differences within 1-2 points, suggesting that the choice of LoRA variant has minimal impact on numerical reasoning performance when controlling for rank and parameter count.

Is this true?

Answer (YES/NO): NO